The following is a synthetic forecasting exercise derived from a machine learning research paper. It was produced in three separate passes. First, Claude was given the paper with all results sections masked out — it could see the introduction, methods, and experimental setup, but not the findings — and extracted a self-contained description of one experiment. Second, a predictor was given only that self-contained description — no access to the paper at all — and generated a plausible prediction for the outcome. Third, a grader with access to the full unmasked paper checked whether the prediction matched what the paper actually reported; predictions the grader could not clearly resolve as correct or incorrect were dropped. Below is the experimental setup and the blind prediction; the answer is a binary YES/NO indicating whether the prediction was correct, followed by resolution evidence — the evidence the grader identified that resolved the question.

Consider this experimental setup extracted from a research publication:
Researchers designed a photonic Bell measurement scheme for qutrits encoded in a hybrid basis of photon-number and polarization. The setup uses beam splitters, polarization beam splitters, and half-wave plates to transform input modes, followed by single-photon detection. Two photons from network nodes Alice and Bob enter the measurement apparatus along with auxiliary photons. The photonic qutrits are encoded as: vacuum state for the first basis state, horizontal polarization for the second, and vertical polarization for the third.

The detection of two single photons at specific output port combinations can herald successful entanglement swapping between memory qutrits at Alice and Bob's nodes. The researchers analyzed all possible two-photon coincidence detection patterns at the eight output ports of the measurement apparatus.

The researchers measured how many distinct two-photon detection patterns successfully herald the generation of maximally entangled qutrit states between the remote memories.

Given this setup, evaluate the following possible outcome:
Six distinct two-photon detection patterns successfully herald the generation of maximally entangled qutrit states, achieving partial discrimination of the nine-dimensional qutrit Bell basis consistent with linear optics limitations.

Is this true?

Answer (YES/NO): NO